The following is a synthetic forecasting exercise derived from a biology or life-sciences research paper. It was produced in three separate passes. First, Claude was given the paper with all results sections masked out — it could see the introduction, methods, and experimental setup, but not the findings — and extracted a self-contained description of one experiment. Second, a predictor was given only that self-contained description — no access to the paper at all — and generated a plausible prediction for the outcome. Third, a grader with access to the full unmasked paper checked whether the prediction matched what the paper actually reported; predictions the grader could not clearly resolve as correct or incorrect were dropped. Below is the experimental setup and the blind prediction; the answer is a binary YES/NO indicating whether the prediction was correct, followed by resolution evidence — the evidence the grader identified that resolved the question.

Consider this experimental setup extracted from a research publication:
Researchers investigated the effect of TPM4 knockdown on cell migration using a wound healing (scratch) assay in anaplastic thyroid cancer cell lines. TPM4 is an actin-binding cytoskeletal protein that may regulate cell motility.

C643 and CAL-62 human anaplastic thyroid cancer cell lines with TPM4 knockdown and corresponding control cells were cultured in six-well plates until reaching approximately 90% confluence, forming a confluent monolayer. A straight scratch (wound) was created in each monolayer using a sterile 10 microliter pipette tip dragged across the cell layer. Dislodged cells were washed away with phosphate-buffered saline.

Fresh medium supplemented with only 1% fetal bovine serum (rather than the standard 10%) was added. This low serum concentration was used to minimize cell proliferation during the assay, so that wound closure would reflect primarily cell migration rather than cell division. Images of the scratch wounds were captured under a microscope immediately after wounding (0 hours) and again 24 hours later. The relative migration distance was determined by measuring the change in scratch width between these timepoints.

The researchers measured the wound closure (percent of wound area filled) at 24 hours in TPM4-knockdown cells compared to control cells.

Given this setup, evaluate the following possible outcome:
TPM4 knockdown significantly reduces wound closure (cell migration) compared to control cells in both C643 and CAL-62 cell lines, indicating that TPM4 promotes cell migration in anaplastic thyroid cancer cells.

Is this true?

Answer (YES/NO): YES